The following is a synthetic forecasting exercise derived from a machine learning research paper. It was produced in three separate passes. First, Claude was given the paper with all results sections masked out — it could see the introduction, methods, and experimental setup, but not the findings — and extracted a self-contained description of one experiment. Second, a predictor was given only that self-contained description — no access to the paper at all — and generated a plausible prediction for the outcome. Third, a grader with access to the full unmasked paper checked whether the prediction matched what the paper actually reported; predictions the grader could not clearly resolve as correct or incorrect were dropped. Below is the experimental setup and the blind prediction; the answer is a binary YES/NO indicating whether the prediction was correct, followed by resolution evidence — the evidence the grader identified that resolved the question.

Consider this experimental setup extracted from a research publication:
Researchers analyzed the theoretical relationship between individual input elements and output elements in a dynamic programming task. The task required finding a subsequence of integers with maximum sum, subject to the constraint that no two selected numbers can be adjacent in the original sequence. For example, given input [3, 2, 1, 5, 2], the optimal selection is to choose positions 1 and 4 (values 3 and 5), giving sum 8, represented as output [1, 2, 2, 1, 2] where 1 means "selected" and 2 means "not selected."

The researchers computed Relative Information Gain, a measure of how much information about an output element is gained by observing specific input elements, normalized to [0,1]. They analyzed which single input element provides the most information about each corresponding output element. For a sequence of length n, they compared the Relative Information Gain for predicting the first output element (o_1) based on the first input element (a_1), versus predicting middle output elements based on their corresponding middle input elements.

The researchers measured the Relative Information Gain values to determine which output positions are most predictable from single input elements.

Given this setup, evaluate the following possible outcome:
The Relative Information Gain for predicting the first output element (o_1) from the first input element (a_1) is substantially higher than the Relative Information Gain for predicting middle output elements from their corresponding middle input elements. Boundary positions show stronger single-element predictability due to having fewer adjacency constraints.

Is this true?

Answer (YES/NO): YES